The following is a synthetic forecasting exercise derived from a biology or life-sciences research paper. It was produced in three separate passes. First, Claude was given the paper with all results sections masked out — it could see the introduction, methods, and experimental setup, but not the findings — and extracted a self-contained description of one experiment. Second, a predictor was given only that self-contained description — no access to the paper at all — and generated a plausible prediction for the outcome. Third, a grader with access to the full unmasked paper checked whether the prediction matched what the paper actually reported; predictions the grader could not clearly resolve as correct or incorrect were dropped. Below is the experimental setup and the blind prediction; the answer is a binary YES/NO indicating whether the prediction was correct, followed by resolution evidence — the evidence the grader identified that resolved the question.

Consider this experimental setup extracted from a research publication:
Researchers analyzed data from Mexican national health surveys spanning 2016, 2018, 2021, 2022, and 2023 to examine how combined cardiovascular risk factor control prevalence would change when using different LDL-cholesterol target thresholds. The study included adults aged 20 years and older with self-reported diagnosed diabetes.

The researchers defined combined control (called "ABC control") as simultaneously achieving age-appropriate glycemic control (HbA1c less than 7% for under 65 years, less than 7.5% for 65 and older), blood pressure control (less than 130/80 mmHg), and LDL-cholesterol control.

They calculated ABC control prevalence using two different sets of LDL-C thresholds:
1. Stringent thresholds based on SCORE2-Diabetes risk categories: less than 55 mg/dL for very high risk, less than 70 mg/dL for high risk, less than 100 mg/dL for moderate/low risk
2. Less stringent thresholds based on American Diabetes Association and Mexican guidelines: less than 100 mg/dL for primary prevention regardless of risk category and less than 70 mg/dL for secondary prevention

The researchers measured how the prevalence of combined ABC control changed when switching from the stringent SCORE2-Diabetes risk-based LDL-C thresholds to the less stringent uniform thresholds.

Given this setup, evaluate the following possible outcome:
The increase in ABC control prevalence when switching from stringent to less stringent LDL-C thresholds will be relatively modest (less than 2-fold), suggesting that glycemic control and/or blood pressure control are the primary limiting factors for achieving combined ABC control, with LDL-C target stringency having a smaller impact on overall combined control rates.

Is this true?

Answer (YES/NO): NO